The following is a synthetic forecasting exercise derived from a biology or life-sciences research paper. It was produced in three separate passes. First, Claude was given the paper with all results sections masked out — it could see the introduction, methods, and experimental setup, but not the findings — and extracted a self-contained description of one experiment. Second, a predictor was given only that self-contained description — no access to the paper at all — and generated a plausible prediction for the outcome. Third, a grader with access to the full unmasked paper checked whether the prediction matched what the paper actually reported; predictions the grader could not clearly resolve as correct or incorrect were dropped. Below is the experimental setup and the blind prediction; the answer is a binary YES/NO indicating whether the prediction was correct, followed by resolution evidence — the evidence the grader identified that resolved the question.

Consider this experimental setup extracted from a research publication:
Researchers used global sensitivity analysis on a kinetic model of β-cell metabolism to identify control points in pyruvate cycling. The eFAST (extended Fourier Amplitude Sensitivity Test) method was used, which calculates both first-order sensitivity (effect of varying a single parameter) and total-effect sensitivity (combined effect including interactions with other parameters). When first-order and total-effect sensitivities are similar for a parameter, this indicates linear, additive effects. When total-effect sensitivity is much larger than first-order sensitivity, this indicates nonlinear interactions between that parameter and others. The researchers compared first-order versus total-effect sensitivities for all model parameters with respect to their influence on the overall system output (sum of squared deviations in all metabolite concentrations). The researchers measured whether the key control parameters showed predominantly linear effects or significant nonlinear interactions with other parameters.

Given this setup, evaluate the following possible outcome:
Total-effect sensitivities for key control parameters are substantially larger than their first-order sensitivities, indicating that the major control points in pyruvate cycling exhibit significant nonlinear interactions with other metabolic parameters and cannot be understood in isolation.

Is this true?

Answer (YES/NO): NO